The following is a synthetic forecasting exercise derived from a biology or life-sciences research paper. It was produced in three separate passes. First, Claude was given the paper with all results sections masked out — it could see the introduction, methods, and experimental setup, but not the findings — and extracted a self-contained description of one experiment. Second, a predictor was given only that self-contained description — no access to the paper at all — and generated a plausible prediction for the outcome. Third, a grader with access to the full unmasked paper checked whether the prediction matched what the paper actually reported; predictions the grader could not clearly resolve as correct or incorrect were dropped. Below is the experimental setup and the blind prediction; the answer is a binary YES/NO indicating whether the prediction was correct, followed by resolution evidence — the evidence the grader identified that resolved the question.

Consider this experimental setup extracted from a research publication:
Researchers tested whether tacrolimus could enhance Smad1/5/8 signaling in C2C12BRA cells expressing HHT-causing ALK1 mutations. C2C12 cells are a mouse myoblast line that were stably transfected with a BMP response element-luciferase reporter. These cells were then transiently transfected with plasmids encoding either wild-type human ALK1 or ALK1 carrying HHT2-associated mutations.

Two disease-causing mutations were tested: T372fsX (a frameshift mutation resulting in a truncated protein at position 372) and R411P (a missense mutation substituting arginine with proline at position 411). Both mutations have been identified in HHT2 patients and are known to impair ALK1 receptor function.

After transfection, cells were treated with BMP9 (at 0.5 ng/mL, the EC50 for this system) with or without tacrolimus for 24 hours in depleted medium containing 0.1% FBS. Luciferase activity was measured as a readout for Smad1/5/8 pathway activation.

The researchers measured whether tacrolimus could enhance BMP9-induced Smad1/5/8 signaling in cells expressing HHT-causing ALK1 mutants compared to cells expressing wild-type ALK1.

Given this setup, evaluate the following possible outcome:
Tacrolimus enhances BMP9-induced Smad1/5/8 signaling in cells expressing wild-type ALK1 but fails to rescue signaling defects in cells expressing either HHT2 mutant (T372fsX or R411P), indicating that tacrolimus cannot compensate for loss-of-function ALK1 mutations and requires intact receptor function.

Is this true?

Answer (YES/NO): NO